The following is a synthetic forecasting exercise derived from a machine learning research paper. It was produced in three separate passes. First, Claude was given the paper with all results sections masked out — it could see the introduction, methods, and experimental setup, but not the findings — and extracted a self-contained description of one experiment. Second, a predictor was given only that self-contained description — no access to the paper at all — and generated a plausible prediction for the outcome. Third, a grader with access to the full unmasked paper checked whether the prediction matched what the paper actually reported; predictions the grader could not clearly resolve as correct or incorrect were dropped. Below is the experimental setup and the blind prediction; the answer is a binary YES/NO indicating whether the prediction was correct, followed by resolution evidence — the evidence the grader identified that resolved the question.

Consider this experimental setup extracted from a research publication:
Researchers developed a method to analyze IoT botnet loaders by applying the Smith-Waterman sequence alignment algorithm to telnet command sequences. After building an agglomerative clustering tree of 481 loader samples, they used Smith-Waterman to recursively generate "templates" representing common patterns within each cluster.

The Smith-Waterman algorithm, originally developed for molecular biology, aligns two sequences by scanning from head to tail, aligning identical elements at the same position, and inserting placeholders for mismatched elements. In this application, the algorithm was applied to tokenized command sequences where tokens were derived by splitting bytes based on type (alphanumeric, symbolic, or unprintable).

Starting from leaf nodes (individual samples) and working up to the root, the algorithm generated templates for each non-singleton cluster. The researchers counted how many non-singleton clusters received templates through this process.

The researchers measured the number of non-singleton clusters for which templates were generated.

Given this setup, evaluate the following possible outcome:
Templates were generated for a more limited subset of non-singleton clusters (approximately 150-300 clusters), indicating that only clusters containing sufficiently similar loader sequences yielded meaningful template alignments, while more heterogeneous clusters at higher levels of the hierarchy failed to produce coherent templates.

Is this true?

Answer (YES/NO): NO